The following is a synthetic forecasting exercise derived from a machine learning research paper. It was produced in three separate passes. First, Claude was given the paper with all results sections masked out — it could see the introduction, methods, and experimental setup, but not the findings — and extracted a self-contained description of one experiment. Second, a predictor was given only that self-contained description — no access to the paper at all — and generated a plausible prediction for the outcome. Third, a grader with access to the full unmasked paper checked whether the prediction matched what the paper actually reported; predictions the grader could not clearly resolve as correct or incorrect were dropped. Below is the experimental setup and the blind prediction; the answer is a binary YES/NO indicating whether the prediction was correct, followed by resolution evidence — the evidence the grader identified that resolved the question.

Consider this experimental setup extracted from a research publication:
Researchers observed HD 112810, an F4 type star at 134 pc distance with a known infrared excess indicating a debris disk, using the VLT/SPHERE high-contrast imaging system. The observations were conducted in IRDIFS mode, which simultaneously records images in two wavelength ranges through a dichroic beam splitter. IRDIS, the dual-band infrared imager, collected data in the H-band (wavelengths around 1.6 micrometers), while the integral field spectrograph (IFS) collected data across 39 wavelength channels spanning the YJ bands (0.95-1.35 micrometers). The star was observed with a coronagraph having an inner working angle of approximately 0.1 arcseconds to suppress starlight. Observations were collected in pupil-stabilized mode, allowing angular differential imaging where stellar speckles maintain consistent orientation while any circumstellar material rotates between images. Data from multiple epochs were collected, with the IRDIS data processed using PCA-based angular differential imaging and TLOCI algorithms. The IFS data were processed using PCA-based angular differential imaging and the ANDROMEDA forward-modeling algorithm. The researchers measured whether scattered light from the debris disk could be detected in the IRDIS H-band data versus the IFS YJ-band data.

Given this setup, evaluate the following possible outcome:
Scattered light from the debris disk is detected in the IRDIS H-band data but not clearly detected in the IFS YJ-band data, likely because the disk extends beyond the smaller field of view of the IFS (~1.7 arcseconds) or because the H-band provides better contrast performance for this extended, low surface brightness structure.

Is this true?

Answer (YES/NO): YES